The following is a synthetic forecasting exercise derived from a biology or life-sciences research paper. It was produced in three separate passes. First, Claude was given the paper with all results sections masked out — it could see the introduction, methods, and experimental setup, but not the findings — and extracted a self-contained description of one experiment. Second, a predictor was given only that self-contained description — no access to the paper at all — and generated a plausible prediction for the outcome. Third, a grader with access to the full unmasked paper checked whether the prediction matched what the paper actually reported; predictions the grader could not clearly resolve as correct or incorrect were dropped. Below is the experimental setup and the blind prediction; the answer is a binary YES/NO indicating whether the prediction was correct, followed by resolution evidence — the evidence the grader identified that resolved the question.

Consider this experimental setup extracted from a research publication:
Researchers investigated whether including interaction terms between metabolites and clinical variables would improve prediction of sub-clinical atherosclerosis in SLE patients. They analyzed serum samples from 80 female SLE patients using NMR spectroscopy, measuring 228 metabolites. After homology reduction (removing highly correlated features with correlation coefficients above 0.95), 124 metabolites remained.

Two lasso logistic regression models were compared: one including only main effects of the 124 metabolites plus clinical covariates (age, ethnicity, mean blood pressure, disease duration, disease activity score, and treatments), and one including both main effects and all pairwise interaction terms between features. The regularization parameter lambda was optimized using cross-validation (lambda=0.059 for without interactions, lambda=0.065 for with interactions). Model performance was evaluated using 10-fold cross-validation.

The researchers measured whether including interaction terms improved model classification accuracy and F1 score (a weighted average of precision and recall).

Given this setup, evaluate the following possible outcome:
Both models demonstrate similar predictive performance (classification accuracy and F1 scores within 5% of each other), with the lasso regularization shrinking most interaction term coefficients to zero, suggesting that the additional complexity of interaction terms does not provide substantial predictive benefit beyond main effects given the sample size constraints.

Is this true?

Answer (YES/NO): NO